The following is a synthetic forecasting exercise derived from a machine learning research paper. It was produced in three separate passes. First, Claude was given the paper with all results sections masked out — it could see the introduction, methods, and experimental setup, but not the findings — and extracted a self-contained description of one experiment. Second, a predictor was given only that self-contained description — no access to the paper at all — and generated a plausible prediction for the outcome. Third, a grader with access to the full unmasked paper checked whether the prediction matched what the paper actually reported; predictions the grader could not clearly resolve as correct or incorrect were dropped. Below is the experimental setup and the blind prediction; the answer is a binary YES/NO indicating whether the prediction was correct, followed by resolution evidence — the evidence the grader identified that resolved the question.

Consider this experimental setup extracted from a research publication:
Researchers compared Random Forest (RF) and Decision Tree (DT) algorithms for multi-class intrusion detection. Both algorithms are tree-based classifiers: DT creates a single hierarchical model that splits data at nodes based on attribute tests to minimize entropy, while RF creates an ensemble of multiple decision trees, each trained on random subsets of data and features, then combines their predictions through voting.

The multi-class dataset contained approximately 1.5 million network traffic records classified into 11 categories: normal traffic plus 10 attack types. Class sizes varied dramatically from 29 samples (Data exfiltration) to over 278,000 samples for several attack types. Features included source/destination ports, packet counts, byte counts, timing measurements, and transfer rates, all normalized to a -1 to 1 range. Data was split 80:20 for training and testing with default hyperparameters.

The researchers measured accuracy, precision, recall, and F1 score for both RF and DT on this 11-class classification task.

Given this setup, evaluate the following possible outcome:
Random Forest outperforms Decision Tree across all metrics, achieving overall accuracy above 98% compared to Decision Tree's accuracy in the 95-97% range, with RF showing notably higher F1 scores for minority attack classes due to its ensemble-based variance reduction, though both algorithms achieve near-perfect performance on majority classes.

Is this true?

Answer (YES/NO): NO